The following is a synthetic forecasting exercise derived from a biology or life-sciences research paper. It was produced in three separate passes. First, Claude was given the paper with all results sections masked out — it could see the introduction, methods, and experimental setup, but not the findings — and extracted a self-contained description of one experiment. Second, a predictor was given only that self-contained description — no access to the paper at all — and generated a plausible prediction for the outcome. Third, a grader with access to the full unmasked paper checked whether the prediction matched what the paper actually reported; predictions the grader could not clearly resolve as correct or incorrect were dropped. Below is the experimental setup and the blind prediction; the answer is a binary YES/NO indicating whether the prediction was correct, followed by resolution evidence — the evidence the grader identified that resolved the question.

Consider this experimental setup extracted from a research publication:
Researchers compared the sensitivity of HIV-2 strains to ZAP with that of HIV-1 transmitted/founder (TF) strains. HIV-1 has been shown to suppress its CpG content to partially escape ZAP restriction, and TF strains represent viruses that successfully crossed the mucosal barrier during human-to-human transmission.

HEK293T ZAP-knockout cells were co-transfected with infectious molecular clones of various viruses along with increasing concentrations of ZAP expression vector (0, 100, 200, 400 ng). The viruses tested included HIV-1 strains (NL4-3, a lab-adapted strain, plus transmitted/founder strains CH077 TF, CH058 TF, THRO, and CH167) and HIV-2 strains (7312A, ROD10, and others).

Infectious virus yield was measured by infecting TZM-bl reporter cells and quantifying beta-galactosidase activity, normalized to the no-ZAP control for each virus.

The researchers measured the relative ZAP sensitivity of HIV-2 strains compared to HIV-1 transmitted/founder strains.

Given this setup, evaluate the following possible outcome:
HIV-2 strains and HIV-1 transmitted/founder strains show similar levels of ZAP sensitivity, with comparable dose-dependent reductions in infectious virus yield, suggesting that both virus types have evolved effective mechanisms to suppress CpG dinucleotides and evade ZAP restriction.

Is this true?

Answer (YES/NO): NO